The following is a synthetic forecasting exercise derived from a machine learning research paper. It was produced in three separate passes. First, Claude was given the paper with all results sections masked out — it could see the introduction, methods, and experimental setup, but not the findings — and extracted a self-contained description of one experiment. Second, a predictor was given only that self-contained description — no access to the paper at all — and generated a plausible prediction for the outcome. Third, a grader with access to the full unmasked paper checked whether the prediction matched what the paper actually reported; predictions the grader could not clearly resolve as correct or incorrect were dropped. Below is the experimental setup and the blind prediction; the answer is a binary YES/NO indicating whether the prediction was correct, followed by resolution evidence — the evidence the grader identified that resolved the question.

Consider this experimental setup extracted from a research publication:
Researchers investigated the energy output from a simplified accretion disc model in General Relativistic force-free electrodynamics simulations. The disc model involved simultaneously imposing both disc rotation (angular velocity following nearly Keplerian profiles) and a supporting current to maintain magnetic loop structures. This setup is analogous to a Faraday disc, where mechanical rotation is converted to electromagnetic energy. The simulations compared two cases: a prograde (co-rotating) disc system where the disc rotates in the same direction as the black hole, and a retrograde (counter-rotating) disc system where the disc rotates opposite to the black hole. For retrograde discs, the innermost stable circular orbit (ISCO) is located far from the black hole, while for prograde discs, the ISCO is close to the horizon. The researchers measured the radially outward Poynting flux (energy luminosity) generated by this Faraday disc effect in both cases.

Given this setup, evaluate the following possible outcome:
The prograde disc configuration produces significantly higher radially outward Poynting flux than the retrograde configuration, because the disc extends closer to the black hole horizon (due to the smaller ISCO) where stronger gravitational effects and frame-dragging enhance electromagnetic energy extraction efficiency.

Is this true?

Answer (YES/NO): YES